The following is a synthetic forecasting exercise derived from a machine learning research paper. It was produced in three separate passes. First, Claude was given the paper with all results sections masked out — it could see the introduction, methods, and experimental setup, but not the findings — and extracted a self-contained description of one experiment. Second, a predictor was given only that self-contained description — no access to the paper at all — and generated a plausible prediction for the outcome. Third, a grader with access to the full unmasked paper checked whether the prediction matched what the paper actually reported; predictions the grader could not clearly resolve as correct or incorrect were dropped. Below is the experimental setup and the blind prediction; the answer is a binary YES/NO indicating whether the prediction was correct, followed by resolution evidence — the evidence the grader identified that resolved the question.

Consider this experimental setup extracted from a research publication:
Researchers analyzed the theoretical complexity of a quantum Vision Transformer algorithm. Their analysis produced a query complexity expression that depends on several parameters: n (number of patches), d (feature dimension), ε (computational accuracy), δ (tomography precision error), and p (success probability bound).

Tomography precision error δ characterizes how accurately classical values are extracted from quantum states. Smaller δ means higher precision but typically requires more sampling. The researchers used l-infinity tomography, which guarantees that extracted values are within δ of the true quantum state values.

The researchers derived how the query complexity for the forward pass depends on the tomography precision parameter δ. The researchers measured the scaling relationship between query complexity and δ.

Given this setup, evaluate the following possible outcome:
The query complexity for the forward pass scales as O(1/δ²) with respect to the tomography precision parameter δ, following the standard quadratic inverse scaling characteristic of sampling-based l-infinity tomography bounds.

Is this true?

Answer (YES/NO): YES